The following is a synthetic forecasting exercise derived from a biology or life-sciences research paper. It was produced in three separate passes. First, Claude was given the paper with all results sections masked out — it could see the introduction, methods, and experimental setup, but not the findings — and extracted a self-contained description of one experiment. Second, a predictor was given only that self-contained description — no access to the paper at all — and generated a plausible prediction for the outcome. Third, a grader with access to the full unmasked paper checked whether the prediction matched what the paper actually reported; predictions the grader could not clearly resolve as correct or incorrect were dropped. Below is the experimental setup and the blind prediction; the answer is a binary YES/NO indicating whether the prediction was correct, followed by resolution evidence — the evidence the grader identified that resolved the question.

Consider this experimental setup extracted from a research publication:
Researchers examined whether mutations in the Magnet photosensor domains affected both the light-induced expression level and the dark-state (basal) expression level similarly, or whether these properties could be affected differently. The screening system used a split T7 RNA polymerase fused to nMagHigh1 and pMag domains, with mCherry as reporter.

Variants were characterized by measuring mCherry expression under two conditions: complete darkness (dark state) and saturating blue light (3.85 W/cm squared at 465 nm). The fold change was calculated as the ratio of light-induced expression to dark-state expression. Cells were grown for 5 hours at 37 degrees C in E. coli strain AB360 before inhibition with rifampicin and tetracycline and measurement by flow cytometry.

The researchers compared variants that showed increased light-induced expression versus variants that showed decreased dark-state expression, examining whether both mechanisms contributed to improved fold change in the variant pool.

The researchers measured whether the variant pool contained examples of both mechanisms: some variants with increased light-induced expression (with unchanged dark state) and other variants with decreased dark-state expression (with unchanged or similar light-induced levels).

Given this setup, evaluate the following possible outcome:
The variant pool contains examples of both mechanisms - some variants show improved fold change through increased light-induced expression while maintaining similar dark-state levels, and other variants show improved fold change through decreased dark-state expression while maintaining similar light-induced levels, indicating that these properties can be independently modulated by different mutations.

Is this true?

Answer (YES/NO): NO